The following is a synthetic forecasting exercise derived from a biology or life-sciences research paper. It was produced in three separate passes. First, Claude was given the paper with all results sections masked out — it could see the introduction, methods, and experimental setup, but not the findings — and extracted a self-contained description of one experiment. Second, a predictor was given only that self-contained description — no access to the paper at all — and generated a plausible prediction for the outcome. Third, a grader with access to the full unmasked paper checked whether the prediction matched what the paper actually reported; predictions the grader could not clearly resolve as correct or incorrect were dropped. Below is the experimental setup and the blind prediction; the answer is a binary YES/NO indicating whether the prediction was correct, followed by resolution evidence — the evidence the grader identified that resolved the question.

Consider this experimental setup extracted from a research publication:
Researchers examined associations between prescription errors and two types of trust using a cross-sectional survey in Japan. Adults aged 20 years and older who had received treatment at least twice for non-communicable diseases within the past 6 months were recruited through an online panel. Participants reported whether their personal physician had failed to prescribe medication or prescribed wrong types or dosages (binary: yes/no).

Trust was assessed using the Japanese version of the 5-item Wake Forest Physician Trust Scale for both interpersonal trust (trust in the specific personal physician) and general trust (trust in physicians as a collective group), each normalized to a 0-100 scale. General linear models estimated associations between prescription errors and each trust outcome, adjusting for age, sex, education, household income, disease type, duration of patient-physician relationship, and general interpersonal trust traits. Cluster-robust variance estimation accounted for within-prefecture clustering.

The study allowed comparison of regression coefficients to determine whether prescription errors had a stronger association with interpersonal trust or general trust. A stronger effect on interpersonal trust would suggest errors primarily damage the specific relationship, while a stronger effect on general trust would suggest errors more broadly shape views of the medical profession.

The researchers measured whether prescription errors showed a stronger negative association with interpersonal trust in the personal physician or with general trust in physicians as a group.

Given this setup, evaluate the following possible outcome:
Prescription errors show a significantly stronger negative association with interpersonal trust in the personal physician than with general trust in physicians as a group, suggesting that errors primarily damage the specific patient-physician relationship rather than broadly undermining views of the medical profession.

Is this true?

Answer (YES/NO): NO